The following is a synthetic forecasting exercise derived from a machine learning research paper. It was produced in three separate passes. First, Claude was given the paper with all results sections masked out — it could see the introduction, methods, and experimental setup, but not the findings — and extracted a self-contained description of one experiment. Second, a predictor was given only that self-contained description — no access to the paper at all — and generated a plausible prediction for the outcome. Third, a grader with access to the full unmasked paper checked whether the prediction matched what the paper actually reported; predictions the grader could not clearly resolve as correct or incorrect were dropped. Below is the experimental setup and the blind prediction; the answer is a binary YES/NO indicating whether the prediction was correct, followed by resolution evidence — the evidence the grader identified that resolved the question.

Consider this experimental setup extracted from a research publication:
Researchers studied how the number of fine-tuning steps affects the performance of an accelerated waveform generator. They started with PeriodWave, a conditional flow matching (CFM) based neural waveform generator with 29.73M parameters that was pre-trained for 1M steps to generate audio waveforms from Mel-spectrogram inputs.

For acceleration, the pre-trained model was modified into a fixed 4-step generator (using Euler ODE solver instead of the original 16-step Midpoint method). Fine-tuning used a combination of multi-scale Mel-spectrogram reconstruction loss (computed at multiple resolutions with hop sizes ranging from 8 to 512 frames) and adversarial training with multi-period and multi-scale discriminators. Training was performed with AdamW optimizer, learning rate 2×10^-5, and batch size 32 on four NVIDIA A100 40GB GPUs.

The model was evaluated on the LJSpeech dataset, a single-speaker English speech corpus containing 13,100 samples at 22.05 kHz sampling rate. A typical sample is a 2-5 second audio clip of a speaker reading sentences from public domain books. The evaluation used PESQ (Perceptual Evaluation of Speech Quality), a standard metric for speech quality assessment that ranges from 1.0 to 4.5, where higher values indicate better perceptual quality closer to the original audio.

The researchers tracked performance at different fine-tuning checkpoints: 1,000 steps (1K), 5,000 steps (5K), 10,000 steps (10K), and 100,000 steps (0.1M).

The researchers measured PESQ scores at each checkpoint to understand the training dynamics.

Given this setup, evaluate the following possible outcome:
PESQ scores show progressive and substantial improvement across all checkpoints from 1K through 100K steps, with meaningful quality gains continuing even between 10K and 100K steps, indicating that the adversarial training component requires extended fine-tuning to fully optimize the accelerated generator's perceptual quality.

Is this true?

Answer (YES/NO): NO